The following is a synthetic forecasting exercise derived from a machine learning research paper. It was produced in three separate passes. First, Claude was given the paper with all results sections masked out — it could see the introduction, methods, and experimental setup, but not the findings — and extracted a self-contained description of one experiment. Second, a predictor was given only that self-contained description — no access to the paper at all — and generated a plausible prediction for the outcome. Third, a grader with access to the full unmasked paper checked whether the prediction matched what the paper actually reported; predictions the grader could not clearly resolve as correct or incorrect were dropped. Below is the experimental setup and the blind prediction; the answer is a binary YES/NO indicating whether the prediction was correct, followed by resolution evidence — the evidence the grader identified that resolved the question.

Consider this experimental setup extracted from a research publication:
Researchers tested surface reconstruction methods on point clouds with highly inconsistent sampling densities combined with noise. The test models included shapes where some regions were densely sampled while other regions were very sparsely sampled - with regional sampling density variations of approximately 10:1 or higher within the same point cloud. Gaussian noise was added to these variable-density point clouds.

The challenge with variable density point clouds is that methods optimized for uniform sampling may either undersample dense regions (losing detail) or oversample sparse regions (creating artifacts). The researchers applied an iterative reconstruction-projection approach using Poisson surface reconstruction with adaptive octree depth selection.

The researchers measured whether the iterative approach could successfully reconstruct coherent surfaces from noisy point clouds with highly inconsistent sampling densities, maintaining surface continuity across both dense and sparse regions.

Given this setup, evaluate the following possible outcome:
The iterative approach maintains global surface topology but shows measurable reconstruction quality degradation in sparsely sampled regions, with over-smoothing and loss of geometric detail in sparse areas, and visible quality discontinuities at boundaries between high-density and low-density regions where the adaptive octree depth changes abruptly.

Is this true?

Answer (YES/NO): NO